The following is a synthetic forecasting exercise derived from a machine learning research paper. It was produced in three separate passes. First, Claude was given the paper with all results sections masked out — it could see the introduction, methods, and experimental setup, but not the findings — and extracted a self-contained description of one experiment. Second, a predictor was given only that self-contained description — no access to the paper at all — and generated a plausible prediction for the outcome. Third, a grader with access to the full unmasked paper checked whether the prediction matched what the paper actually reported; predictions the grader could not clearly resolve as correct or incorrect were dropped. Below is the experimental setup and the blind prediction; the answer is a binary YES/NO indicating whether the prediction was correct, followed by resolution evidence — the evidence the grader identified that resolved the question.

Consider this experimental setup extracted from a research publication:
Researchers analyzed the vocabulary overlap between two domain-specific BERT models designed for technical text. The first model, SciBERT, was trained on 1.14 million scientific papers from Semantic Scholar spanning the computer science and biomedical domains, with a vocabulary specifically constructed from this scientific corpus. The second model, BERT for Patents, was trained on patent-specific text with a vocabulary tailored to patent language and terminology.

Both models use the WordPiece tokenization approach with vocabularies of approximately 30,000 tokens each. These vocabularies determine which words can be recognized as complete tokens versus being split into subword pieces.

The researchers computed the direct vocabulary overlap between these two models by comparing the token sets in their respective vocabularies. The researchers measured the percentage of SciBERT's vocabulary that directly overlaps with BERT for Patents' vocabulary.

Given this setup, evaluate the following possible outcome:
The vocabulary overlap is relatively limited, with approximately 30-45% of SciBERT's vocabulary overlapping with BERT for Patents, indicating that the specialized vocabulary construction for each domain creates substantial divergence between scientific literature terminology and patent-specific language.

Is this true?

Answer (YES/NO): NO